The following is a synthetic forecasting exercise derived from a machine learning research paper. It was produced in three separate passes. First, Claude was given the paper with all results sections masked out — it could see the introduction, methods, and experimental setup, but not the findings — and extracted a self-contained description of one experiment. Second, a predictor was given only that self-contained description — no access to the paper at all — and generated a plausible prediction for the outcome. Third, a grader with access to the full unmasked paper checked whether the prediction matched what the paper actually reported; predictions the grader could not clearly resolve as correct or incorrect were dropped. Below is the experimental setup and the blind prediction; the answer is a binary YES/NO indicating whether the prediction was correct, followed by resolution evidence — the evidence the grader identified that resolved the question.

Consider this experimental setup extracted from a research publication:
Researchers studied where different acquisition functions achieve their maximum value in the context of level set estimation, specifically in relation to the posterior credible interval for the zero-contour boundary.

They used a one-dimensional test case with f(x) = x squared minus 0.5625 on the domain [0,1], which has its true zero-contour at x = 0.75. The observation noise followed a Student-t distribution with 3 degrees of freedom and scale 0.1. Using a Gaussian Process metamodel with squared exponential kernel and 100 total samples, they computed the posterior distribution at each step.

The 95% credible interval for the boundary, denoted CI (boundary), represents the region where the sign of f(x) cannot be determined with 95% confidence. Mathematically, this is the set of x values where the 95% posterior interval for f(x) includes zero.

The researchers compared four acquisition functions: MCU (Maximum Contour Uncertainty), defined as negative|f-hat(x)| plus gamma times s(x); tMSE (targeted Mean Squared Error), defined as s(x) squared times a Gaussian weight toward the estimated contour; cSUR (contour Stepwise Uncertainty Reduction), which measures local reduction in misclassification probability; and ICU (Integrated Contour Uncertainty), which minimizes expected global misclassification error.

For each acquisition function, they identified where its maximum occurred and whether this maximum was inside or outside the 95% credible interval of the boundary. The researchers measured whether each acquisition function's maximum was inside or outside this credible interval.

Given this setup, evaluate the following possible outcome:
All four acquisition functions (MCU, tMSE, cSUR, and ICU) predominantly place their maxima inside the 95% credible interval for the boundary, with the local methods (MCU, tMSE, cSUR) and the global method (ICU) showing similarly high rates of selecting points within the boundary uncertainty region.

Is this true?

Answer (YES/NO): NO